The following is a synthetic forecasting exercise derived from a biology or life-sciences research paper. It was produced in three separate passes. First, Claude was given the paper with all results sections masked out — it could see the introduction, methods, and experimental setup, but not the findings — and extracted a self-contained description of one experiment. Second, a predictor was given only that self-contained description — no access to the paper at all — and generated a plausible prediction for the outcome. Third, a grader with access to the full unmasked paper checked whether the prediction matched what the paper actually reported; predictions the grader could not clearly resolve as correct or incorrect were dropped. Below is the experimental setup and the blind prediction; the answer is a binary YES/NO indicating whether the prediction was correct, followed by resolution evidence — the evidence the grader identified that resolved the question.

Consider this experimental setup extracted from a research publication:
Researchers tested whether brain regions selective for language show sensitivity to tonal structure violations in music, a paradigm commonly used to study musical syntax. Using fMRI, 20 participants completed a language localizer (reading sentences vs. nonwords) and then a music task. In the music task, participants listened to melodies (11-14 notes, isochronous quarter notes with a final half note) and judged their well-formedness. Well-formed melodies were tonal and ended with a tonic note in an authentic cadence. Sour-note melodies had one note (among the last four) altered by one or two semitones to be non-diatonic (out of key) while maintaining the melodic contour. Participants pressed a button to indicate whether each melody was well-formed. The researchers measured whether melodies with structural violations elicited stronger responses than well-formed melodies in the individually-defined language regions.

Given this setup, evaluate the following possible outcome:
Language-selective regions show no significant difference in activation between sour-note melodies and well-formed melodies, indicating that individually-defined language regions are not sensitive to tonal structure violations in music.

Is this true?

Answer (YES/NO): NO